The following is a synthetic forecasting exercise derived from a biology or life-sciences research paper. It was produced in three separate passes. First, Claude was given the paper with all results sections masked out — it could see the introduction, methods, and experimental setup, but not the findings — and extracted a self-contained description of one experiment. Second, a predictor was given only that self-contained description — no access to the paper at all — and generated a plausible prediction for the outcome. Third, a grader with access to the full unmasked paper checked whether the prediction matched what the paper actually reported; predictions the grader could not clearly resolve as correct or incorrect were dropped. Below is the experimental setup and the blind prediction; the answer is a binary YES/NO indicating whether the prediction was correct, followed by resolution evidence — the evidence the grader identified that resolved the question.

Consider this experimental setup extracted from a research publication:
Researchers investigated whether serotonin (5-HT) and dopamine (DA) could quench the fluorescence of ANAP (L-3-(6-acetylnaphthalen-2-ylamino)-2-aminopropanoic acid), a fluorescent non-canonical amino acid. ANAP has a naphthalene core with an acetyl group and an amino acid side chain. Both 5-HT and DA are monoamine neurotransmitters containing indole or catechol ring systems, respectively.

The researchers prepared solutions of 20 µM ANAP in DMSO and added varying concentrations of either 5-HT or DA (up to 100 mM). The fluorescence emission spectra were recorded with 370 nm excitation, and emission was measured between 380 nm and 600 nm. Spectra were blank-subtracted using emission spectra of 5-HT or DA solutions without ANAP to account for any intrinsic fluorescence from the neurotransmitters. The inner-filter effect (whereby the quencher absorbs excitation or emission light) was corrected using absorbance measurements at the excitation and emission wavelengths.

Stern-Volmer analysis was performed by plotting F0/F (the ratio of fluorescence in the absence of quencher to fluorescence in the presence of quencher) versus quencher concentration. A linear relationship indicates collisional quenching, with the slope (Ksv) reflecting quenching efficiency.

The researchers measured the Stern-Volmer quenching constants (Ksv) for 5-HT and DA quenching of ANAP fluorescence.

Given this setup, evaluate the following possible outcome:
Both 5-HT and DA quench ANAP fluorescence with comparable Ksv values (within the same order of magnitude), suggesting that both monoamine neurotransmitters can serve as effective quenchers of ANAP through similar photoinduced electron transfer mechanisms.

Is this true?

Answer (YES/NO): NO